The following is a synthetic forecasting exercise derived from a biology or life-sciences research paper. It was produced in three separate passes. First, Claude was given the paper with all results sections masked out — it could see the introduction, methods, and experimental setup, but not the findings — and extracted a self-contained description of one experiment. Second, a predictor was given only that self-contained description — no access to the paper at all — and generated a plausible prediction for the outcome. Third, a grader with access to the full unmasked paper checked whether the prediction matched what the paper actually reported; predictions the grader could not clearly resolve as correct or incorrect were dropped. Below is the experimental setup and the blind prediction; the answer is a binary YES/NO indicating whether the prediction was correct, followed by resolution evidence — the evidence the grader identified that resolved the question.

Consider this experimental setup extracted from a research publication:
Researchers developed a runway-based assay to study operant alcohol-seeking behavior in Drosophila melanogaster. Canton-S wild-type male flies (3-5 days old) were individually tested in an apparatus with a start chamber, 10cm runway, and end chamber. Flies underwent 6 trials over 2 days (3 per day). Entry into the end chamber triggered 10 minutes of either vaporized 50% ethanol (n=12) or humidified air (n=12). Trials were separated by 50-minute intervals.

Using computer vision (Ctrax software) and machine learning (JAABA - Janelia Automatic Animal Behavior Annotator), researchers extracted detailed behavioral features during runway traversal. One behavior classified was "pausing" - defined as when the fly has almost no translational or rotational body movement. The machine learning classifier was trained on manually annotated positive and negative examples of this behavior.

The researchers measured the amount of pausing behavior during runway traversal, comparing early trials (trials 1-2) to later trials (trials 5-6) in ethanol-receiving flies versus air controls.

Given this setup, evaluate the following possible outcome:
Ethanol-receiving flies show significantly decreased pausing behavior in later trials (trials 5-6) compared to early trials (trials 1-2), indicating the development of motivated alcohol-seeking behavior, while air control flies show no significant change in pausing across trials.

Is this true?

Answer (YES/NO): NO